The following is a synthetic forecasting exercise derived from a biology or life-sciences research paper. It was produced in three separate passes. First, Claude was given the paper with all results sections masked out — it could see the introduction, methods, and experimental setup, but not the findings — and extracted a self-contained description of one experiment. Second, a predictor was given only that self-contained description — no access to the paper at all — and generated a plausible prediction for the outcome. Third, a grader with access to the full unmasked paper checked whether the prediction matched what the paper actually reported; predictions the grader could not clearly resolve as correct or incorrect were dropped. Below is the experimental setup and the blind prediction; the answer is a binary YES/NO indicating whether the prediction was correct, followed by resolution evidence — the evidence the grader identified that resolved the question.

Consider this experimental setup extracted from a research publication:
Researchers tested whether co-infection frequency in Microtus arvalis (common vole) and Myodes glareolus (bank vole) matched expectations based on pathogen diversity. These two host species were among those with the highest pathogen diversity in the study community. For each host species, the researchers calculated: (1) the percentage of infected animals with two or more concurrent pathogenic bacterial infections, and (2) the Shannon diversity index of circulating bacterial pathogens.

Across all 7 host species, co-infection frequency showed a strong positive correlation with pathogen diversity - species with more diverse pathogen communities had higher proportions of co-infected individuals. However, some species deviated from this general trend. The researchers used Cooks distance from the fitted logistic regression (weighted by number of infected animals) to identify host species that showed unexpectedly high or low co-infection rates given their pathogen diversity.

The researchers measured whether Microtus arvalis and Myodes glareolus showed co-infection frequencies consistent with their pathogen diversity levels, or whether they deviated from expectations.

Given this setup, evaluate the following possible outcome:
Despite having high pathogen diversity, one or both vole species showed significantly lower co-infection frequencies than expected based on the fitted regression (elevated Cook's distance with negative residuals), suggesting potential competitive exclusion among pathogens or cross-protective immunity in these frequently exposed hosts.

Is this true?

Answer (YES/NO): NO